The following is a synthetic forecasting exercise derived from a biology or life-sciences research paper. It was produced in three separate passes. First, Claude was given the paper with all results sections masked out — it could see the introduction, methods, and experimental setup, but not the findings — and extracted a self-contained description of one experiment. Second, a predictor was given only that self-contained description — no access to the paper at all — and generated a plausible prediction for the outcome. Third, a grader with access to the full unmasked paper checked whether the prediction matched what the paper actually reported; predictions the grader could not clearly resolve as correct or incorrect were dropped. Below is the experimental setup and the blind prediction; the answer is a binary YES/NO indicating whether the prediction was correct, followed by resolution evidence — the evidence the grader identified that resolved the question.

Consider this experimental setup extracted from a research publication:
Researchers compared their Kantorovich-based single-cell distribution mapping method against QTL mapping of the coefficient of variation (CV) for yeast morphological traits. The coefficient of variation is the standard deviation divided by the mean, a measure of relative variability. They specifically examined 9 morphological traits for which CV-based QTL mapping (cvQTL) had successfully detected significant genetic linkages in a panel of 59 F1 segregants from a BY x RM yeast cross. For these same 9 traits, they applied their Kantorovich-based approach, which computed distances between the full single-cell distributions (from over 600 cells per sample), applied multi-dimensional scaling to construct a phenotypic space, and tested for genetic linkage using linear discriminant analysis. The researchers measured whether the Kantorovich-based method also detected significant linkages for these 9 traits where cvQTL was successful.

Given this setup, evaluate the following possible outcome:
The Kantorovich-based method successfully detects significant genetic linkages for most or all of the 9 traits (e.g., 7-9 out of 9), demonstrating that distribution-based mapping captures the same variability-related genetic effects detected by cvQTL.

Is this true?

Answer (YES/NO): NO